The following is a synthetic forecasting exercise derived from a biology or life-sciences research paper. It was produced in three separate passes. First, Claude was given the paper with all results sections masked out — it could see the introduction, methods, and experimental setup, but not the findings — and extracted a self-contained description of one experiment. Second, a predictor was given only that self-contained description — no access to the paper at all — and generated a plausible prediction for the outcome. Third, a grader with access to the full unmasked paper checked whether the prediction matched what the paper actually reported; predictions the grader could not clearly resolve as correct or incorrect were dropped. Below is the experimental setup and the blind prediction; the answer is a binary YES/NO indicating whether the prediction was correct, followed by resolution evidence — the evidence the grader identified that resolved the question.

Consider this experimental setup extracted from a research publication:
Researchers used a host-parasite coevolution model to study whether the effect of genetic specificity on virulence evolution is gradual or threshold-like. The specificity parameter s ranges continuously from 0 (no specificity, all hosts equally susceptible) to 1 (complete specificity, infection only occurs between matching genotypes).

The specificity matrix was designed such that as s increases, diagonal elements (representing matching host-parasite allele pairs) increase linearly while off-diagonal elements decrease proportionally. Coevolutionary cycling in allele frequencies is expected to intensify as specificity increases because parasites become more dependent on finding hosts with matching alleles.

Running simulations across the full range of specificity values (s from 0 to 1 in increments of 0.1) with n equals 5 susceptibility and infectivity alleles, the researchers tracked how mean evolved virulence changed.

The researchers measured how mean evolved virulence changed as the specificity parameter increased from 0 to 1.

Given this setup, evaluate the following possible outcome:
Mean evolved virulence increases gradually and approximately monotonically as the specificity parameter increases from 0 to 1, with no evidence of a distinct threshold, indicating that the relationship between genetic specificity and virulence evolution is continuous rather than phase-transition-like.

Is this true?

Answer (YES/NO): NO